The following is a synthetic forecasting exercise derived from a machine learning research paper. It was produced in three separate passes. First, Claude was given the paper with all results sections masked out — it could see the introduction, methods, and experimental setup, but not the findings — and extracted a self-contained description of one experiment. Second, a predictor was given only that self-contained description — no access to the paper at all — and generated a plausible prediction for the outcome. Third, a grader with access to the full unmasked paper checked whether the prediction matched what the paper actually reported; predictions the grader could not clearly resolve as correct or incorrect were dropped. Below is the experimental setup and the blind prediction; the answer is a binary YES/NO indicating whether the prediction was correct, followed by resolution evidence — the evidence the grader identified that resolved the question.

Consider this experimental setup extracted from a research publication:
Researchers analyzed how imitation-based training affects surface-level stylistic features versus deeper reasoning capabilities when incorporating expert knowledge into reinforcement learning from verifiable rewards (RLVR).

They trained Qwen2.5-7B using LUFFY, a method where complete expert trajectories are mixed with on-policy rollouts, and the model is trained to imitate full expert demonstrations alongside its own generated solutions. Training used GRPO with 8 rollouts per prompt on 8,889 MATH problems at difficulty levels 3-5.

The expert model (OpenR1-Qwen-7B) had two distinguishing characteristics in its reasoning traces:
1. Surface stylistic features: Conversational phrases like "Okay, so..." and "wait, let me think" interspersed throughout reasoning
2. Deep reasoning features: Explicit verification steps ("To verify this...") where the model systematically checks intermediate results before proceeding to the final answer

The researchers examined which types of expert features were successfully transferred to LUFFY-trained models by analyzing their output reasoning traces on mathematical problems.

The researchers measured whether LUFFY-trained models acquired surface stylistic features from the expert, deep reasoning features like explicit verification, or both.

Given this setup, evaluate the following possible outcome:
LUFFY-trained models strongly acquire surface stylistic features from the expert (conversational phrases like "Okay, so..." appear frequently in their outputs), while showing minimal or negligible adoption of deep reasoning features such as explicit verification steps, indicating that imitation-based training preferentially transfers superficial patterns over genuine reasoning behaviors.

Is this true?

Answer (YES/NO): NO